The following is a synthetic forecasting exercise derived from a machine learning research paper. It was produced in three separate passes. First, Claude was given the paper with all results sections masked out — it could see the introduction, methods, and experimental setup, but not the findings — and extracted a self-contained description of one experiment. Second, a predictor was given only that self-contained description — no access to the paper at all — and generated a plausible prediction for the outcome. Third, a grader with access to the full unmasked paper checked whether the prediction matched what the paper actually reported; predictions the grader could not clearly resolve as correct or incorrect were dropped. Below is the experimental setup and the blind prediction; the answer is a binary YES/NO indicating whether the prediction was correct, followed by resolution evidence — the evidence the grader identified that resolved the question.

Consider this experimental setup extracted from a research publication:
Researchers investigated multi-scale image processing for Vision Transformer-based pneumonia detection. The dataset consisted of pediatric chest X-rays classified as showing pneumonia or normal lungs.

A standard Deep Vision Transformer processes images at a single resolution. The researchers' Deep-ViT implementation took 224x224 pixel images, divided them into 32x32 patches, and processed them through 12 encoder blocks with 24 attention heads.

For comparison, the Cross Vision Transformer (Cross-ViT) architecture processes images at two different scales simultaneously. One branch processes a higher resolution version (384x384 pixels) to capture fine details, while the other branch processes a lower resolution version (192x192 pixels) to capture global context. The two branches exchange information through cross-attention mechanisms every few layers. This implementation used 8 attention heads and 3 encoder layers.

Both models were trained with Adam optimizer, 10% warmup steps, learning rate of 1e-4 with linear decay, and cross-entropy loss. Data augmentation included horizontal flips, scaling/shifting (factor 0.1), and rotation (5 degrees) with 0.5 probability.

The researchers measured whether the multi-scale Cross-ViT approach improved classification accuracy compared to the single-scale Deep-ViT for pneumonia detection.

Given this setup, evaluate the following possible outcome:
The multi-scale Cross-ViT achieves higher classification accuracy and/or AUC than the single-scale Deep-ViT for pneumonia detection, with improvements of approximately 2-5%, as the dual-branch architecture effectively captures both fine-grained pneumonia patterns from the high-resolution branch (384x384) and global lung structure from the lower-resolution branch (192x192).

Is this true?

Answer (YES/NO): NO